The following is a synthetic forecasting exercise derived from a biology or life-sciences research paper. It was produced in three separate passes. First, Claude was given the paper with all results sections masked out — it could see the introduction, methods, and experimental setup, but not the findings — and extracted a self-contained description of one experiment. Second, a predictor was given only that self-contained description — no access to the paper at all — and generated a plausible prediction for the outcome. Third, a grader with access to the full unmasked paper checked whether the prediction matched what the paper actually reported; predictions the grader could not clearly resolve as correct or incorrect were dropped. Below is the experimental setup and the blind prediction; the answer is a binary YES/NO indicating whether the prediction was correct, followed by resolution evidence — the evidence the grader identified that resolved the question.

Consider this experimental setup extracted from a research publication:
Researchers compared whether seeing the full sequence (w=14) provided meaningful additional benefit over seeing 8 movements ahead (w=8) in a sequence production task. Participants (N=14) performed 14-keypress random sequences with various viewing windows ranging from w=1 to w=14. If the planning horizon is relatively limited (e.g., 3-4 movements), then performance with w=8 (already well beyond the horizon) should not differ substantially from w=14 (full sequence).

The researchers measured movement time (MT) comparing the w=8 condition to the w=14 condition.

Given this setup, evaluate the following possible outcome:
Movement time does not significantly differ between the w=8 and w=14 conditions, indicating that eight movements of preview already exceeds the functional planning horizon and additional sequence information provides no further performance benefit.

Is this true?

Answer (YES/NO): YES